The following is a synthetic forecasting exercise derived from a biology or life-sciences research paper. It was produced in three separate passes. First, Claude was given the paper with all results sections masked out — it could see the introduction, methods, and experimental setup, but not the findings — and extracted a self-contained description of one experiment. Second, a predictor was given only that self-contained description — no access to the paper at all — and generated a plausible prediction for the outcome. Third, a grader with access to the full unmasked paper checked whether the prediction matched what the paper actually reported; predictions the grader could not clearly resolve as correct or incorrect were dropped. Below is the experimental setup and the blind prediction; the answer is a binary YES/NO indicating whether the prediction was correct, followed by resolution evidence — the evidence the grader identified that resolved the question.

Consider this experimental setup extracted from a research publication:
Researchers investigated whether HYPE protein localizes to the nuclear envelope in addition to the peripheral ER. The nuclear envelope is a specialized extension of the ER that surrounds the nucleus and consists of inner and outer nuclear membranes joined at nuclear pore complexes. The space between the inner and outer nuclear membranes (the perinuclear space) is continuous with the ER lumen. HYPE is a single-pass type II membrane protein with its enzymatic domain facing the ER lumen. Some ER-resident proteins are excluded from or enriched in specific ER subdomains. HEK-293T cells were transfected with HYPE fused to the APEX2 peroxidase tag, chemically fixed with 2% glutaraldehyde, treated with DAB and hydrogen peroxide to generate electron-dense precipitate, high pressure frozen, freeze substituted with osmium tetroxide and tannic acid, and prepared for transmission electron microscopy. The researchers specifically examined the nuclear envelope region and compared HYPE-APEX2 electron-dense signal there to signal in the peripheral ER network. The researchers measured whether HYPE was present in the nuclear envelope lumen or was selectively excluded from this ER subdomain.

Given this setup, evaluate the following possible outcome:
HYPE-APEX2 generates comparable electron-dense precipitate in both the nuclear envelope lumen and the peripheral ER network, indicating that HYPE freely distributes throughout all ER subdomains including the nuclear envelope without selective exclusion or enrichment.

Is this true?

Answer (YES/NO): YES